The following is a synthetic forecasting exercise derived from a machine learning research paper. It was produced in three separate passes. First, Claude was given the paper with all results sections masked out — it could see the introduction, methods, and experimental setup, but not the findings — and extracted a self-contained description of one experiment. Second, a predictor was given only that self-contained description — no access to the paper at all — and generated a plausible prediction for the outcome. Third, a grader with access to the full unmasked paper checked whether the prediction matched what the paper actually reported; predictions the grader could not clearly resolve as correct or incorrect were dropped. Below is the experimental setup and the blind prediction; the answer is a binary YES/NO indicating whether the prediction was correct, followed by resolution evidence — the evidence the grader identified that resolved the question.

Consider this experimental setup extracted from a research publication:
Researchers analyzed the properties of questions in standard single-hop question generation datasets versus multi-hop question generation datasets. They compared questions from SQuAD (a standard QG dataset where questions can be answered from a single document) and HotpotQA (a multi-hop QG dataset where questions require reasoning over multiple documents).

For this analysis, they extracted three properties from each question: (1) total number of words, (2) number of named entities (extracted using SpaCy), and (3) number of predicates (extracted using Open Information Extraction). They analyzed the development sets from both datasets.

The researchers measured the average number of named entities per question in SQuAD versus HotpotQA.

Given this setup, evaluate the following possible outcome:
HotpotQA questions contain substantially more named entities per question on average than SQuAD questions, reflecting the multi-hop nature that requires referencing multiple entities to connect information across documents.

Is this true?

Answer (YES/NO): YES